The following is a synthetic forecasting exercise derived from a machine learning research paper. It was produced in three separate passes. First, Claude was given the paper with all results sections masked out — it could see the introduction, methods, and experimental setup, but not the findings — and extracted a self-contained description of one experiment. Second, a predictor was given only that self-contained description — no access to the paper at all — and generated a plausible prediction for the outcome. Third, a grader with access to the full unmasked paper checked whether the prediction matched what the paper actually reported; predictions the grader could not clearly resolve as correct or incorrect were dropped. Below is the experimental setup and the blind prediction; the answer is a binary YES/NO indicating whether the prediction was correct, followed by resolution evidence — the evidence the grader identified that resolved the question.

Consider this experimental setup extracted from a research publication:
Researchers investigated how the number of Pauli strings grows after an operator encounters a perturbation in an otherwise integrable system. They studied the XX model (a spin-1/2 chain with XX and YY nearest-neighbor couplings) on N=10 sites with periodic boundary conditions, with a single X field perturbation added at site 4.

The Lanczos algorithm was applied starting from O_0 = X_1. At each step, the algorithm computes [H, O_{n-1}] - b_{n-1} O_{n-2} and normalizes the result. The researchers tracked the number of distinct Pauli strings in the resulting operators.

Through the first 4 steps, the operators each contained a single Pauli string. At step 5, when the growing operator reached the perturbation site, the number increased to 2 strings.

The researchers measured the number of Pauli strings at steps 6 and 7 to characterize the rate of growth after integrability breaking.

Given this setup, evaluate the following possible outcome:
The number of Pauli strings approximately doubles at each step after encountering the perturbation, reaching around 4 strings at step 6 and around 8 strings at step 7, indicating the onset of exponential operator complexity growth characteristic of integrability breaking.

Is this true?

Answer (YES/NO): NO